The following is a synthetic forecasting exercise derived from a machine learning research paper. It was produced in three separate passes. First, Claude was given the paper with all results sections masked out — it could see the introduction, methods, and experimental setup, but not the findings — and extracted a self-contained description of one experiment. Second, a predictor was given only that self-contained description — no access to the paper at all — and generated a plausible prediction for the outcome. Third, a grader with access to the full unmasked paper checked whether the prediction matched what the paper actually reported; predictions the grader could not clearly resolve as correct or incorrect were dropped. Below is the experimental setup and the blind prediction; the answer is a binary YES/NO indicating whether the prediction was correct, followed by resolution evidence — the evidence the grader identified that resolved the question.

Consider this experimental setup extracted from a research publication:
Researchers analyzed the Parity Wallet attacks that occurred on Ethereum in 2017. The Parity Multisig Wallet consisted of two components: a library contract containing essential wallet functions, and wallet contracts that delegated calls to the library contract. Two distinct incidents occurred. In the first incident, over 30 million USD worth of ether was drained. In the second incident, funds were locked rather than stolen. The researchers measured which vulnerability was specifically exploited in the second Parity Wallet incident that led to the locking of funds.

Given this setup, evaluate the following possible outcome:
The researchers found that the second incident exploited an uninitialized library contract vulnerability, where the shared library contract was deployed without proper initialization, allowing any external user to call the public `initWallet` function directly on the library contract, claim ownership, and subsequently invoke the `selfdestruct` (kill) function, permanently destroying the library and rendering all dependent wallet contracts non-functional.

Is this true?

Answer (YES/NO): NO